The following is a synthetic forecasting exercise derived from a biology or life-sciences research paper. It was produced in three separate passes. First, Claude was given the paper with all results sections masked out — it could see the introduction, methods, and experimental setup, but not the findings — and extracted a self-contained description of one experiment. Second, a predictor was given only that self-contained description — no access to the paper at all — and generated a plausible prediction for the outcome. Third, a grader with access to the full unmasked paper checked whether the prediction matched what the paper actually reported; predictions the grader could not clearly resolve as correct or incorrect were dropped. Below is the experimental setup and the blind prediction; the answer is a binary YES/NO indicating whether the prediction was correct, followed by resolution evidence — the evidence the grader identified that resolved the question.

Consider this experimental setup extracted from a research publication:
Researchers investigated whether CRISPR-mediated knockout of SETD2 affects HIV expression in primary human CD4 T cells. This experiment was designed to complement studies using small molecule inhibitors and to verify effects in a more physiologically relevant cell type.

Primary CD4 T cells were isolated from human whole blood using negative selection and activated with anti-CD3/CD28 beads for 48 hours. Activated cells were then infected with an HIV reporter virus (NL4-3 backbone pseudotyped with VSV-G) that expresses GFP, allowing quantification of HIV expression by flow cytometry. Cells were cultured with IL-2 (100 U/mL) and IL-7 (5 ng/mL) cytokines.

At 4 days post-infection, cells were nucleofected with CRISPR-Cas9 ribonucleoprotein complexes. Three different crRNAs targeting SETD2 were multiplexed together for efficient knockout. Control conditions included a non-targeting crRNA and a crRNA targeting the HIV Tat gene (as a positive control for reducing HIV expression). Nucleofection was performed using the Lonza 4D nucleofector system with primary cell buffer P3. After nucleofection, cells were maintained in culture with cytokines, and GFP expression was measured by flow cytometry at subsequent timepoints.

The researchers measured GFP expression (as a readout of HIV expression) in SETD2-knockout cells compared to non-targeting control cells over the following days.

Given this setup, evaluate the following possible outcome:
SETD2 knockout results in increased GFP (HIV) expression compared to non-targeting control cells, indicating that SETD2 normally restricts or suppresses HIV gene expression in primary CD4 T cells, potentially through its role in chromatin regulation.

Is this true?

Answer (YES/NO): NO